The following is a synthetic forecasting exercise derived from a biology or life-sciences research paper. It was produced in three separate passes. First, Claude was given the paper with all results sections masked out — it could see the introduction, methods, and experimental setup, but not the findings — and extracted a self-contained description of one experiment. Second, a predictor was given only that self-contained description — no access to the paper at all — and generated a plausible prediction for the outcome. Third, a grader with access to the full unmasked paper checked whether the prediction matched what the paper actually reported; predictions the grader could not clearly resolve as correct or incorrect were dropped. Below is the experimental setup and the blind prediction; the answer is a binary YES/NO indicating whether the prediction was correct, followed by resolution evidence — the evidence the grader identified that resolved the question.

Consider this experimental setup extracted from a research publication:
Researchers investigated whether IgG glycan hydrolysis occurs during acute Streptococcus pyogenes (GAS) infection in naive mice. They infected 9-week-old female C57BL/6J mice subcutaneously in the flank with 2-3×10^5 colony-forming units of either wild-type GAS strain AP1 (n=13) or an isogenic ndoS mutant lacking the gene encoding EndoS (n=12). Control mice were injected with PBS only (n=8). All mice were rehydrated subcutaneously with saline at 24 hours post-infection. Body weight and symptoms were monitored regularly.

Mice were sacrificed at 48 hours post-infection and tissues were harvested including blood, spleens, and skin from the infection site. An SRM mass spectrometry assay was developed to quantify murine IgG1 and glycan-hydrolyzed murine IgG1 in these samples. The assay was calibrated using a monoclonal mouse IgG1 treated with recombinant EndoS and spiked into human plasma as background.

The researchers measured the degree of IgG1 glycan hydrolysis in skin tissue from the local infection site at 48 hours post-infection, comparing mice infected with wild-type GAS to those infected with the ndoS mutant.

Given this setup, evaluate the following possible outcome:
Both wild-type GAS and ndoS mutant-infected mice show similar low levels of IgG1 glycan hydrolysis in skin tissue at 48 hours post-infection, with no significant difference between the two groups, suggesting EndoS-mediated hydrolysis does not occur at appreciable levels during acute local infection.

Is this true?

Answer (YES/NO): NO